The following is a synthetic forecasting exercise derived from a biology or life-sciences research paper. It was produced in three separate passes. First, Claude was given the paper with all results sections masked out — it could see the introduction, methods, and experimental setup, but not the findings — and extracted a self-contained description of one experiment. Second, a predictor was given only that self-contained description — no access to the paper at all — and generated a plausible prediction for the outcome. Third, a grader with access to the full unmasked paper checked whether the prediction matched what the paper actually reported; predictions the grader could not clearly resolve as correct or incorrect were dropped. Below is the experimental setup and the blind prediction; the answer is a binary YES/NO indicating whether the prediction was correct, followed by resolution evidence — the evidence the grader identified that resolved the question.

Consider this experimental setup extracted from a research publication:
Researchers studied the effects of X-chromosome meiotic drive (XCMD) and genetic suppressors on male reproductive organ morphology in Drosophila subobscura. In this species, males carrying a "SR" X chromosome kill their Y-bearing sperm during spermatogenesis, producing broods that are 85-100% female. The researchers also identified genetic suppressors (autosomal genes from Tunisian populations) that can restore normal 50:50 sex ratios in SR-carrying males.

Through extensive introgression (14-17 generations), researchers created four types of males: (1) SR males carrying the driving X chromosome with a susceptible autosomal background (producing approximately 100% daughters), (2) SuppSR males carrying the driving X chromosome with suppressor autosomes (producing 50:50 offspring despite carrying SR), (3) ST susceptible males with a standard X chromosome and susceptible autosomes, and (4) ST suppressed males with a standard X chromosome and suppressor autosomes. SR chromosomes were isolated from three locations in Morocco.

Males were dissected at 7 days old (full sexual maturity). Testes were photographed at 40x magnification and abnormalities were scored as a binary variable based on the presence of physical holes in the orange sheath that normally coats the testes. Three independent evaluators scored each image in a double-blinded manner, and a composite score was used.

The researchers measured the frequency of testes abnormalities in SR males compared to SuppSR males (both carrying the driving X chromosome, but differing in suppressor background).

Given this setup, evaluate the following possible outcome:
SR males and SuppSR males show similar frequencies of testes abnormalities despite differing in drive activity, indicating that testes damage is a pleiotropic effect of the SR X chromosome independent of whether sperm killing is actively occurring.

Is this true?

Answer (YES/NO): NO